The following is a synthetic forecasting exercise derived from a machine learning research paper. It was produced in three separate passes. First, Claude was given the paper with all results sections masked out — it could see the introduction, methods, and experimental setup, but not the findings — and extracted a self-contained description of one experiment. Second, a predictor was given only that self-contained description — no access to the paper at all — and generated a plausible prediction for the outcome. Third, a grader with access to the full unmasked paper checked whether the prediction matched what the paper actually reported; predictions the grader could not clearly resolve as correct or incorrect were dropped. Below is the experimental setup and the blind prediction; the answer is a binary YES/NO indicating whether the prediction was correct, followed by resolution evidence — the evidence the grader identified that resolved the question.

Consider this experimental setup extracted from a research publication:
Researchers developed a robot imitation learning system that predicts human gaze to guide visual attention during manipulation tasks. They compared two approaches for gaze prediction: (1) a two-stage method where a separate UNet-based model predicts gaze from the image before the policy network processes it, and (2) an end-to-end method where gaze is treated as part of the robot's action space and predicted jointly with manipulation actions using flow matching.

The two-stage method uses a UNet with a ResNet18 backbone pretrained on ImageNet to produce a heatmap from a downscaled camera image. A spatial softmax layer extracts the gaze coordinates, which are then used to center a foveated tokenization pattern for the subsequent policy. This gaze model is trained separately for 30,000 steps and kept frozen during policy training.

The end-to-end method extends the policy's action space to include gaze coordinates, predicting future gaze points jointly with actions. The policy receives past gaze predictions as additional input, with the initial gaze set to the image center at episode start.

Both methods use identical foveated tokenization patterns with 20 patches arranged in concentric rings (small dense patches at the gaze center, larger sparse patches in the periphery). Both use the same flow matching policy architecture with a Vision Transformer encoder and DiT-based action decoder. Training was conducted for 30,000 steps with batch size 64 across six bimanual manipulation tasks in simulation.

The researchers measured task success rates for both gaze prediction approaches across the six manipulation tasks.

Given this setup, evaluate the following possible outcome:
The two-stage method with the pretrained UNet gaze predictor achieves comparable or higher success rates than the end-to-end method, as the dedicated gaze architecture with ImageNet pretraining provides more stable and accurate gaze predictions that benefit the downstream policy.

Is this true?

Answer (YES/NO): YES